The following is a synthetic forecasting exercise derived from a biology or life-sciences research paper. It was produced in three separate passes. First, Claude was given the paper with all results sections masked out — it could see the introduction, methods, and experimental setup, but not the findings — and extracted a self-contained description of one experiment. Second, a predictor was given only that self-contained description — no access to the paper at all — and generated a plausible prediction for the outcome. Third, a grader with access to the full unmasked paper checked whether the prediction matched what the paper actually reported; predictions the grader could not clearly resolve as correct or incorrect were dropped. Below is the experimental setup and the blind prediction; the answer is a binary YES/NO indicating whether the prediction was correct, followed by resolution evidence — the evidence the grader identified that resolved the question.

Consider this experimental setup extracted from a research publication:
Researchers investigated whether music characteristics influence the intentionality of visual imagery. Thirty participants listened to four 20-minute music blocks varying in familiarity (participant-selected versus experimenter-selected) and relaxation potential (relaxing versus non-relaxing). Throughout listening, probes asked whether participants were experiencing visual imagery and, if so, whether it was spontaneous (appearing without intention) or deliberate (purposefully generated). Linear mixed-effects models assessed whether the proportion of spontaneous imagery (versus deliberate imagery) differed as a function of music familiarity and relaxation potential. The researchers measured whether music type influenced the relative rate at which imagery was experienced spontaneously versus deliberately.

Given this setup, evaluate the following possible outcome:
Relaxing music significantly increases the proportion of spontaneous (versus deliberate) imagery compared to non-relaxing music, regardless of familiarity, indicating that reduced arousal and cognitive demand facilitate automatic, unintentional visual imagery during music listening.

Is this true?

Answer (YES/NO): NO